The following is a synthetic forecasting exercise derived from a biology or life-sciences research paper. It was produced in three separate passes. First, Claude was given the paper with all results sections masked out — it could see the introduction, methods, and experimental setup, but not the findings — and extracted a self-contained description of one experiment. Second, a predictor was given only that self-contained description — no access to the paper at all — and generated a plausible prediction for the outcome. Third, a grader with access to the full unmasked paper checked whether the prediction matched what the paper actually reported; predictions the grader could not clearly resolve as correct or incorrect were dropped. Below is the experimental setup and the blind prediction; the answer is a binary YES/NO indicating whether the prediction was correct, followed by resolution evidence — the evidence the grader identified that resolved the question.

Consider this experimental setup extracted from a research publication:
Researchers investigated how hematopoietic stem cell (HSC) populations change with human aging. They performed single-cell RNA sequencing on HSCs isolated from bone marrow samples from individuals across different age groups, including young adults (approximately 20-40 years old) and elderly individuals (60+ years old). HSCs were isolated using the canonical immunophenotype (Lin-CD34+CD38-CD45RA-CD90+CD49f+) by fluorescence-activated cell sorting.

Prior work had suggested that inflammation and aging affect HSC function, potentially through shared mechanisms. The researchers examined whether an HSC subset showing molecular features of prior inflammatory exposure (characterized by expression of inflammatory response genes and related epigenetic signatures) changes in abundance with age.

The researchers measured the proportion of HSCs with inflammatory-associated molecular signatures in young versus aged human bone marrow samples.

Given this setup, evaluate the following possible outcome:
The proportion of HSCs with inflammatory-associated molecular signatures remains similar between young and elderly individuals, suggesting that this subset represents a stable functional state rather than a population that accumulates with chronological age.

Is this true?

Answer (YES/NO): NO